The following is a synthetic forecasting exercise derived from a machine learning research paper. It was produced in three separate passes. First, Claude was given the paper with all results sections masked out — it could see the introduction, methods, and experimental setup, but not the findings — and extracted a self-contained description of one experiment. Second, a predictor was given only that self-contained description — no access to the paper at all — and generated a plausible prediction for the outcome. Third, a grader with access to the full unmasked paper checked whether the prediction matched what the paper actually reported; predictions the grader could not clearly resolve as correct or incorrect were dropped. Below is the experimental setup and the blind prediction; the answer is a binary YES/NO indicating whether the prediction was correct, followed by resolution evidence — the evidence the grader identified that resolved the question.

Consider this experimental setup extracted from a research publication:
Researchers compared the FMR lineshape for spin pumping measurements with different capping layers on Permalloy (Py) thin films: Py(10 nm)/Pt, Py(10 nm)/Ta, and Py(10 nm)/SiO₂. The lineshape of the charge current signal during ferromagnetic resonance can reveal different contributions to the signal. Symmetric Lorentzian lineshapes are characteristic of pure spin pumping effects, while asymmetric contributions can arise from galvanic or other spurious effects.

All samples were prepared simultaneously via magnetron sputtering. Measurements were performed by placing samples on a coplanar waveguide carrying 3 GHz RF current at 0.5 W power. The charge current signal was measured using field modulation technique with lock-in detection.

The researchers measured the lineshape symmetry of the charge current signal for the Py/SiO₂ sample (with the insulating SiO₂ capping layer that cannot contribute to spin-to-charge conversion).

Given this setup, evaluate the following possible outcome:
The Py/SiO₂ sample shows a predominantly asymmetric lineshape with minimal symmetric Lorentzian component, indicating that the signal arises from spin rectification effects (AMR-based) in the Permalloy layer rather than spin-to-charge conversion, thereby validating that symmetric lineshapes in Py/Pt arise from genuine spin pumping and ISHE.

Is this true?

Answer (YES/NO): NO